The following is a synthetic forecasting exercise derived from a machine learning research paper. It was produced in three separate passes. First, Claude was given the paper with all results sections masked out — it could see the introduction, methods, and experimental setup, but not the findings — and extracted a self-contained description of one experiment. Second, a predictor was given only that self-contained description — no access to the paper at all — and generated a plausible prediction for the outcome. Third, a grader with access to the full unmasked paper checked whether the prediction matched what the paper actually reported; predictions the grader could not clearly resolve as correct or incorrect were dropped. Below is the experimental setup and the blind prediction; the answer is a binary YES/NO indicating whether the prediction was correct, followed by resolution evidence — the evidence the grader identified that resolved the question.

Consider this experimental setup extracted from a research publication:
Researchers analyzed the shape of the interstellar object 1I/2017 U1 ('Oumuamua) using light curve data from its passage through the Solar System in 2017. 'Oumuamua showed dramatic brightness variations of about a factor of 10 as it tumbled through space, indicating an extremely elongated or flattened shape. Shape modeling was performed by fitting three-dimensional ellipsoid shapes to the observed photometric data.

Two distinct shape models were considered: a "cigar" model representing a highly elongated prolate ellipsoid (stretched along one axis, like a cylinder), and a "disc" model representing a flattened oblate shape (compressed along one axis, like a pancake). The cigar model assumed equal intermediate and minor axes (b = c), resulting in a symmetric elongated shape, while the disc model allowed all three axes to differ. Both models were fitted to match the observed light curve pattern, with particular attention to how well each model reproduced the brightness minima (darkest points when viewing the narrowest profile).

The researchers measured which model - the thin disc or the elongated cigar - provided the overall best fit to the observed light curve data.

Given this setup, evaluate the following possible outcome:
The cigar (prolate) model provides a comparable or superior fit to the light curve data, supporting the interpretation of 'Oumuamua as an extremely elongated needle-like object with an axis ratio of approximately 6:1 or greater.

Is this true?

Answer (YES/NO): NO